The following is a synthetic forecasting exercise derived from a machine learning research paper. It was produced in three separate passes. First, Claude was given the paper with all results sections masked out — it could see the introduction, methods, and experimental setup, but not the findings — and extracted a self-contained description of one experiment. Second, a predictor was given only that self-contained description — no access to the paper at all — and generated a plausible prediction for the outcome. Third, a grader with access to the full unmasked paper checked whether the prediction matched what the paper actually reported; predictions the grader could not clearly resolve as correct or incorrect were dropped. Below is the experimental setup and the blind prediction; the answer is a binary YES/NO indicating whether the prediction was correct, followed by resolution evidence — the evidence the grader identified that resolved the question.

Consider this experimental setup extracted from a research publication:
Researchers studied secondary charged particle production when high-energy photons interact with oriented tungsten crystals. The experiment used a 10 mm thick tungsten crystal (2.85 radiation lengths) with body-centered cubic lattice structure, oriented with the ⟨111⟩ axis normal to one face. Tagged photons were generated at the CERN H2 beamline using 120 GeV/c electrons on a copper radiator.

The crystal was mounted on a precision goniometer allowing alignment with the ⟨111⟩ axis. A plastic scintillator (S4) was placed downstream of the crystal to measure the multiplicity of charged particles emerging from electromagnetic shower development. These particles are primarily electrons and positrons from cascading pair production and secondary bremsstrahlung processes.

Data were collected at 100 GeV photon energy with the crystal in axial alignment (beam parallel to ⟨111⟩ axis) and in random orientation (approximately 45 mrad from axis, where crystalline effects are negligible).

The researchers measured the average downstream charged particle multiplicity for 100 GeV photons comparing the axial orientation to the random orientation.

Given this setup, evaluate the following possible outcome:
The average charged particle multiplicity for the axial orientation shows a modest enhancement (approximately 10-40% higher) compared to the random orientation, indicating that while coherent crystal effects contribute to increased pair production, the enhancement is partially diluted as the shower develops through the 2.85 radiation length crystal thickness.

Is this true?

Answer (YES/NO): NO